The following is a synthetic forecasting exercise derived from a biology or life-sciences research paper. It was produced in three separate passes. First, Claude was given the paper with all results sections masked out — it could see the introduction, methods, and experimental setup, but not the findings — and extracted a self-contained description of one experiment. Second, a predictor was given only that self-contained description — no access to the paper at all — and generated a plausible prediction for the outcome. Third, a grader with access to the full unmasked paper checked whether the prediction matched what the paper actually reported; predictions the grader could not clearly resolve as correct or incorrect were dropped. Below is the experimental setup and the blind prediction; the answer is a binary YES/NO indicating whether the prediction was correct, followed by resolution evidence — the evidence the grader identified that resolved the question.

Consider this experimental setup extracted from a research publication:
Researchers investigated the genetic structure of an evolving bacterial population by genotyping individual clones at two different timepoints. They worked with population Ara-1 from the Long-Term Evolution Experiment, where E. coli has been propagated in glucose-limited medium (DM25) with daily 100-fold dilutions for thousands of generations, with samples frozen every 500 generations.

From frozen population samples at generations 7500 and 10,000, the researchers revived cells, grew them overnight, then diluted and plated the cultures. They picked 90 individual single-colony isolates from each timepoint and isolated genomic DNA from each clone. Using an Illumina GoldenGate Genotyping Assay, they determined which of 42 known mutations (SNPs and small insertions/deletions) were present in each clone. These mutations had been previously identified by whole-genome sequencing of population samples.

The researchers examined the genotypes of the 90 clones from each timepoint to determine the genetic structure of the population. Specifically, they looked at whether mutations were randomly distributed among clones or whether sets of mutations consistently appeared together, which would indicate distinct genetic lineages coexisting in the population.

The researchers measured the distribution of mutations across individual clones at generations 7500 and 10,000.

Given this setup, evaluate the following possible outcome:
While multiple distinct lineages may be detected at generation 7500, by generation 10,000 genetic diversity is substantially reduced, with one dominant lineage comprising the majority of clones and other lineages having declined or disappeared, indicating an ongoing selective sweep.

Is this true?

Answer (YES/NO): NO